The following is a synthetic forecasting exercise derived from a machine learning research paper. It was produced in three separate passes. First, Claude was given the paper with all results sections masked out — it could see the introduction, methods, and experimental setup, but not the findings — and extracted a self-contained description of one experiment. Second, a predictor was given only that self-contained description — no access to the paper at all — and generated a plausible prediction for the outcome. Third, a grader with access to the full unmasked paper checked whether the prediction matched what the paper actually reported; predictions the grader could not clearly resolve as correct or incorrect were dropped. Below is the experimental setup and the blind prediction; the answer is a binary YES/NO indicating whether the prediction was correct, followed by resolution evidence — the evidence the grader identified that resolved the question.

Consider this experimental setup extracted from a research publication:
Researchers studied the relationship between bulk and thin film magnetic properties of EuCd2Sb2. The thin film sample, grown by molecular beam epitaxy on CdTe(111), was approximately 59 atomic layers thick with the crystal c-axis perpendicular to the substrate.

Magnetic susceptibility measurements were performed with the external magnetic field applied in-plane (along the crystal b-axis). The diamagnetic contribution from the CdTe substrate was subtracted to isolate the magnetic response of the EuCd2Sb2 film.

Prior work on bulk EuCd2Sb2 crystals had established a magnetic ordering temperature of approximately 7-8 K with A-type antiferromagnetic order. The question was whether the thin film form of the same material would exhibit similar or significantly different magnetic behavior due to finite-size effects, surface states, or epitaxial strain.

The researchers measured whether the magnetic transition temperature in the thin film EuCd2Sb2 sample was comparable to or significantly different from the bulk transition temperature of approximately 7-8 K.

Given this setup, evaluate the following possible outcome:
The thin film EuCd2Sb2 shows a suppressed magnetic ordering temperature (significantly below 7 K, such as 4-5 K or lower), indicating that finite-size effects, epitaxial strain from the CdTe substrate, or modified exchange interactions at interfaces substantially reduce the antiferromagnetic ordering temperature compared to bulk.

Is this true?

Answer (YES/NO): NO